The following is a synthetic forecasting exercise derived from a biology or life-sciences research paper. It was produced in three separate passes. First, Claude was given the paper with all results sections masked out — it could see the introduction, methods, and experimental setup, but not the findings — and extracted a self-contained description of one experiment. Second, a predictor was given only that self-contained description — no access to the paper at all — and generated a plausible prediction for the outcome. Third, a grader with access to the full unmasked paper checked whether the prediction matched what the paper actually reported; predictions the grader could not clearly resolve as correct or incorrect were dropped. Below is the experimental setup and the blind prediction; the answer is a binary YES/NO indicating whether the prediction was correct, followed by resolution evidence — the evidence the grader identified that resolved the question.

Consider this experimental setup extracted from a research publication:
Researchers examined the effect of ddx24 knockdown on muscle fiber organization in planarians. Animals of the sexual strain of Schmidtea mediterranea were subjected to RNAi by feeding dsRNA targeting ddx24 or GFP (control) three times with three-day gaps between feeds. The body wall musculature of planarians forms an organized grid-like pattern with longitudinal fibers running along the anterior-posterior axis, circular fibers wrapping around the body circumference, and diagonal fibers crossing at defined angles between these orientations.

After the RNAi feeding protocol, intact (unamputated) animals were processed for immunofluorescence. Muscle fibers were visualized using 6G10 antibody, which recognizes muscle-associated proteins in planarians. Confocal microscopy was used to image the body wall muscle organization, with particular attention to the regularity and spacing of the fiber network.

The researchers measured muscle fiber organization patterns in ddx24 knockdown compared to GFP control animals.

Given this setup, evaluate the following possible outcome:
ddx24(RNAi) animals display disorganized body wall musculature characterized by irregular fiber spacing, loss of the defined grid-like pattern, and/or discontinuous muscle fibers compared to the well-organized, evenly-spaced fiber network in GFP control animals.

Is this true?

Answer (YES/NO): YES